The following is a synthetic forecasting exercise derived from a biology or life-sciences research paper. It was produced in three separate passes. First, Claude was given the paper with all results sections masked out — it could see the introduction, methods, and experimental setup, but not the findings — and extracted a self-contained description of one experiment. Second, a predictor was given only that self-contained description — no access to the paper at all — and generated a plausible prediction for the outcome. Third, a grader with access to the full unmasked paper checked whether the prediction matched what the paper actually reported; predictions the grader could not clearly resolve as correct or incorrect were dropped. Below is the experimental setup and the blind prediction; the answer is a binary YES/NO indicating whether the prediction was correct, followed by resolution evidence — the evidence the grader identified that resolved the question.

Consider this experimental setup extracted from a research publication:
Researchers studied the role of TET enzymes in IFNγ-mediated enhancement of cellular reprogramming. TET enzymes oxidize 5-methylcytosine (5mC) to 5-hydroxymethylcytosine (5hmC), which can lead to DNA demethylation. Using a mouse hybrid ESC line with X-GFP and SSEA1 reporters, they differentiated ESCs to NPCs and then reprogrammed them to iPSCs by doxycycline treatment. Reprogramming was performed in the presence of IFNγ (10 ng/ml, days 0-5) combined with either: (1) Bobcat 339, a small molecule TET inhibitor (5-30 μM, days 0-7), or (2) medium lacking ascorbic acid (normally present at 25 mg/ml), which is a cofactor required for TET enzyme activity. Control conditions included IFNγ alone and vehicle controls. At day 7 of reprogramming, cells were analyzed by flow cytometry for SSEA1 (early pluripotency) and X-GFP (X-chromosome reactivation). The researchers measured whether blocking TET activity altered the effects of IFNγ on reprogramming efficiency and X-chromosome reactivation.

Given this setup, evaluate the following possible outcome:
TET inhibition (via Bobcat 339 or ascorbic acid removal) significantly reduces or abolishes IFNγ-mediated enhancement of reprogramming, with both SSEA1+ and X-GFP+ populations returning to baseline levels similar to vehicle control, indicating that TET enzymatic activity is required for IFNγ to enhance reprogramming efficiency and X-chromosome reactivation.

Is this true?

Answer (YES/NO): NO